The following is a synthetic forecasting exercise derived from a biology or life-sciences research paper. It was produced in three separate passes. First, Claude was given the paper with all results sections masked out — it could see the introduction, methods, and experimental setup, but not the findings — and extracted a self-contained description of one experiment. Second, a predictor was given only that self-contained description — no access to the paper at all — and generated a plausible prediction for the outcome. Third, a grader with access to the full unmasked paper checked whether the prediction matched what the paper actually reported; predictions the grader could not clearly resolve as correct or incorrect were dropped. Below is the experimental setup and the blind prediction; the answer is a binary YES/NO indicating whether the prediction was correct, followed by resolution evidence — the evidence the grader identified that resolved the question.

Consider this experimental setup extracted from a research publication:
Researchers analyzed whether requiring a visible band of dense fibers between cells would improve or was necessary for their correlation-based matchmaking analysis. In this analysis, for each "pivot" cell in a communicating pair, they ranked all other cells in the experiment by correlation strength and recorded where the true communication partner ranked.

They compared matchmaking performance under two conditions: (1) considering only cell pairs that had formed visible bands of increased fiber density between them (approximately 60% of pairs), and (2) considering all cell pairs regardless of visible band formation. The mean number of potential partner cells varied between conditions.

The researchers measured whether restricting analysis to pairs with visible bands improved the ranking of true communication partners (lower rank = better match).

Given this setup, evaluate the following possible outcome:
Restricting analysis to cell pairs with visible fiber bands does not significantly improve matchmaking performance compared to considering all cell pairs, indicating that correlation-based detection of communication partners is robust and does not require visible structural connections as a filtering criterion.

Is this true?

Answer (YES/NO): YES